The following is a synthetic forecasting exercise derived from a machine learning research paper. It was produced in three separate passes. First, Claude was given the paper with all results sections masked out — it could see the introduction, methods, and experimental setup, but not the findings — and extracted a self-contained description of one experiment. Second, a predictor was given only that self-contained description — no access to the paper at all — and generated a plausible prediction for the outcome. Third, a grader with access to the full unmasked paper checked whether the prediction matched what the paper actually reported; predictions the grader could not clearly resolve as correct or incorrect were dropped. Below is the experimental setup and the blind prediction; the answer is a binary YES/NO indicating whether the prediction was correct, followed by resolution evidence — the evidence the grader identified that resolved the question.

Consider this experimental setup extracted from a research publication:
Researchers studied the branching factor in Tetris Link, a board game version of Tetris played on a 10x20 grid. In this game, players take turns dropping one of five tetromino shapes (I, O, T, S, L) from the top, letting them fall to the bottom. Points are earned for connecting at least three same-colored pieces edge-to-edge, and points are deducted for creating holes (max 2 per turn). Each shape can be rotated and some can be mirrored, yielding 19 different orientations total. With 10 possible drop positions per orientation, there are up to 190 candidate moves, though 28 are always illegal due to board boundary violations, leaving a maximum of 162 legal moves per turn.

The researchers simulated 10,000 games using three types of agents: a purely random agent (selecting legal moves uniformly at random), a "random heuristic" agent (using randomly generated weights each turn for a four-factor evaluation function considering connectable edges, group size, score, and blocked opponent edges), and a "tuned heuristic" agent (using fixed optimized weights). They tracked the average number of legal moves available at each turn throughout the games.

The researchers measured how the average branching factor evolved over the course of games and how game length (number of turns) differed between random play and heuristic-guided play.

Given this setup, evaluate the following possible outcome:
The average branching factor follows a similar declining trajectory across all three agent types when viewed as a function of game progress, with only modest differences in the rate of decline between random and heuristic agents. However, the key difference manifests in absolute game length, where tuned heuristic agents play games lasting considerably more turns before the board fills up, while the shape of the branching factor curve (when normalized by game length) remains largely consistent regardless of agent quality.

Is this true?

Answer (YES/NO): NO